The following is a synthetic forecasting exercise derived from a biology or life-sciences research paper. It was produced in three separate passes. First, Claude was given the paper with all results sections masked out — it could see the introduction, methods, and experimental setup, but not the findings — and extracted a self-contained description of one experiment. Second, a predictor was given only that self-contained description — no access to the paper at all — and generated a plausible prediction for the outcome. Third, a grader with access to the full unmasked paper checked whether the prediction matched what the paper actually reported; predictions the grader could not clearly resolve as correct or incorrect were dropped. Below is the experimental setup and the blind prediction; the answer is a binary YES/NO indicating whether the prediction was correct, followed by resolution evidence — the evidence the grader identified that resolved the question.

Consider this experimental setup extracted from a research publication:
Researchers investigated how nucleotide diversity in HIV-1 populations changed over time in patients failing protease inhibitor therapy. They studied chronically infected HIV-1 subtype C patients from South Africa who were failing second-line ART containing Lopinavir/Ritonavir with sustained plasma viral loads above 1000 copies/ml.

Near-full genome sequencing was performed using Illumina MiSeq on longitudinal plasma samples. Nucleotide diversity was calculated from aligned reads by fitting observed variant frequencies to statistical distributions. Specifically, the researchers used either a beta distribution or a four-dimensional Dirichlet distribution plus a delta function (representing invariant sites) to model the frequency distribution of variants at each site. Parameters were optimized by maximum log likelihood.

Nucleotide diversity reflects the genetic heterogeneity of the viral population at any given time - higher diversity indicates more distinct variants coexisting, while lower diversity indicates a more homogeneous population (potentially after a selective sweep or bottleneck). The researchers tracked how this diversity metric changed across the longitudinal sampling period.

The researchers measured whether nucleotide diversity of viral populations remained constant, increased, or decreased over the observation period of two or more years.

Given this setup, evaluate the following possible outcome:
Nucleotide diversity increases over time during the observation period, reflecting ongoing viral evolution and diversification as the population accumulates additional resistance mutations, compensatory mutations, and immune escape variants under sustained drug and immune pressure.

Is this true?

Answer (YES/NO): YES